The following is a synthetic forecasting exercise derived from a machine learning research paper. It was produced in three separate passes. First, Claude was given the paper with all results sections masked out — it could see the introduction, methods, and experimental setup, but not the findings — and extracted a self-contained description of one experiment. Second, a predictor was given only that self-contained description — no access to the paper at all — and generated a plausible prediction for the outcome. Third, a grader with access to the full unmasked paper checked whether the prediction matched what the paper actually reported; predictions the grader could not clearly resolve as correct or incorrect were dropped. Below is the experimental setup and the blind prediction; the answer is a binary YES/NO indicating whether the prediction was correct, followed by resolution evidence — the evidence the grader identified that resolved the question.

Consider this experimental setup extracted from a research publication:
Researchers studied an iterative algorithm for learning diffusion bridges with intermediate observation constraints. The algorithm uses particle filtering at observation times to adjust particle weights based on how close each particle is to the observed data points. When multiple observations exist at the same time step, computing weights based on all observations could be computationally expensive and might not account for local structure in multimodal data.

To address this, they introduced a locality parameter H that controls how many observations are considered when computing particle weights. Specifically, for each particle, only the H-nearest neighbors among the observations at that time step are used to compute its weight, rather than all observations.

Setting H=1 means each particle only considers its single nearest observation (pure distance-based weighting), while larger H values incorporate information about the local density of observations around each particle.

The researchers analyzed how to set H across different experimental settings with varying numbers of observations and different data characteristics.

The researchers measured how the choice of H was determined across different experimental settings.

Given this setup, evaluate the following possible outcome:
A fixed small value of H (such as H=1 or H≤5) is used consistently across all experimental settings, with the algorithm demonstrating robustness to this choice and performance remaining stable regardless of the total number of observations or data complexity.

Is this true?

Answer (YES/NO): NO